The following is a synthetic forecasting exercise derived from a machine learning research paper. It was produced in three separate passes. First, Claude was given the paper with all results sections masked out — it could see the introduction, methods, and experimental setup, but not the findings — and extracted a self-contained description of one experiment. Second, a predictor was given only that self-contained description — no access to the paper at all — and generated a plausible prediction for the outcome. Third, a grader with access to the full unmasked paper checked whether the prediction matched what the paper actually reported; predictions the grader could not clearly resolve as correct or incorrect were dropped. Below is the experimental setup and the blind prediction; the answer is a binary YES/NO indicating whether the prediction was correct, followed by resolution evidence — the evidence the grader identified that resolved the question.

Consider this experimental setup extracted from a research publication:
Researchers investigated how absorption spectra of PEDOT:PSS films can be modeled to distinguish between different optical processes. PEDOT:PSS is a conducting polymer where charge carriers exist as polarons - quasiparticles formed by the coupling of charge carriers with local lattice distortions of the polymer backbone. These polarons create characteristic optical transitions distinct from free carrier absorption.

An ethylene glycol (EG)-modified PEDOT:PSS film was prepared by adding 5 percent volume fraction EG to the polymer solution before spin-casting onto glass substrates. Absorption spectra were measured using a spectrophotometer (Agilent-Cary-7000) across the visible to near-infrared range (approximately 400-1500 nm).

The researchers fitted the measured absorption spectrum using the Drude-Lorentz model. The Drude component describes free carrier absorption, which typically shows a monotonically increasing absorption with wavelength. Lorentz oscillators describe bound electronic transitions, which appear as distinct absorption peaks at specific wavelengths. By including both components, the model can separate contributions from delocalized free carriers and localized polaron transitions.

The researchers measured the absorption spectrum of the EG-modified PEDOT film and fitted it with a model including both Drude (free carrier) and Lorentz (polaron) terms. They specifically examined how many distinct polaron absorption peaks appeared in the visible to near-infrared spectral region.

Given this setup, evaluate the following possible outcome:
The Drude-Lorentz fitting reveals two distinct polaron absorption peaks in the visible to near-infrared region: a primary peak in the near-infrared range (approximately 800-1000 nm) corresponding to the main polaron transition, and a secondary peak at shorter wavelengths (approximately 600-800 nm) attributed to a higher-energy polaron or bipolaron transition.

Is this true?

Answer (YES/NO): NO